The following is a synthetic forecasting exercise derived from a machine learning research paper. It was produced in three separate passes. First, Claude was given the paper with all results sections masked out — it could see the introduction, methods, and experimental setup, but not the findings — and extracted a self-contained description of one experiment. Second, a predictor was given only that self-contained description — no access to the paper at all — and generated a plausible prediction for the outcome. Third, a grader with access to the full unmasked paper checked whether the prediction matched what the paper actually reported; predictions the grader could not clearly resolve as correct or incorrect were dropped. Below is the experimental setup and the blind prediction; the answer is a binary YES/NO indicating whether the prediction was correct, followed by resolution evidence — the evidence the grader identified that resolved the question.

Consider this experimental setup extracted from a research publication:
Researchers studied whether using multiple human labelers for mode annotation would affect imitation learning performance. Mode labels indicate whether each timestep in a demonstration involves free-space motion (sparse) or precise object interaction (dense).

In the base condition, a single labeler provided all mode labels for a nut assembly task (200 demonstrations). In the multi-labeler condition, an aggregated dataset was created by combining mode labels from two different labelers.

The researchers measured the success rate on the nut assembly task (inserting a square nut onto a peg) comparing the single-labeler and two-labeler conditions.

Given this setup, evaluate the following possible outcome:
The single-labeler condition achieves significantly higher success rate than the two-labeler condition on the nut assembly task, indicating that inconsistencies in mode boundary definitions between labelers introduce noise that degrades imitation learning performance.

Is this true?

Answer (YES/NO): NO